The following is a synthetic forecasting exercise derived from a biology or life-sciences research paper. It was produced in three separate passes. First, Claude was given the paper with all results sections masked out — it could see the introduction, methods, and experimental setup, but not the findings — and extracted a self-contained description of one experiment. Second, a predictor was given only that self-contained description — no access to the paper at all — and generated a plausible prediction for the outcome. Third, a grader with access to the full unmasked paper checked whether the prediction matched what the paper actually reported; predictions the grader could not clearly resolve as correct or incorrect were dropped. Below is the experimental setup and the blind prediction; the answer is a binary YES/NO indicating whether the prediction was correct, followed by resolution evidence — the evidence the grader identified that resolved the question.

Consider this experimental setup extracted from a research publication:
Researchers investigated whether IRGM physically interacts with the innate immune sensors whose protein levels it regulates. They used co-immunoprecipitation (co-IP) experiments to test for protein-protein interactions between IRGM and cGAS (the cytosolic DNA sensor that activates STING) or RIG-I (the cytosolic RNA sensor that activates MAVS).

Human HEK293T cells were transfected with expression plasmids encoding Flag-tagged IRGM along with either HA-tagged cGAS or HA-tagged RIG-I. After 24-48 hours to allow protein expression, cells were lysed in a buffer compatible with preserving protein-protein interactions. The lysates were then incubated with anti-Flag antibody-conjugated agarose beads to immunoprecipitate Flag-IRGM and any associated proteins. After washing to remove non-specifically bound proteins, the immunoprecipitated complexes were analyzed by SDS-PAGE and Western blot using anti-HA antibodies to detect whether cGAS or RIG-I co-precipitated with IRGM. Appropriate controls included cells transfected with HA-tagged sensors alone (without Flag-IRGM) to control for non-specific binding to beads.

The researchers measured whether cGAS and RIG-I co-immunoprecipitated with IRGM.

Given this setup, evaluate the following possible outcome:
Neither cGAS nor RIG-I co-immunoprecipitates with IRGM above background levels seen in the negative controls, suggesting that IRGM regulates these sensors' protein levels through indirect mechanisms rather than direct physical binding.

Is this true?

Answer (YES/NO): NO